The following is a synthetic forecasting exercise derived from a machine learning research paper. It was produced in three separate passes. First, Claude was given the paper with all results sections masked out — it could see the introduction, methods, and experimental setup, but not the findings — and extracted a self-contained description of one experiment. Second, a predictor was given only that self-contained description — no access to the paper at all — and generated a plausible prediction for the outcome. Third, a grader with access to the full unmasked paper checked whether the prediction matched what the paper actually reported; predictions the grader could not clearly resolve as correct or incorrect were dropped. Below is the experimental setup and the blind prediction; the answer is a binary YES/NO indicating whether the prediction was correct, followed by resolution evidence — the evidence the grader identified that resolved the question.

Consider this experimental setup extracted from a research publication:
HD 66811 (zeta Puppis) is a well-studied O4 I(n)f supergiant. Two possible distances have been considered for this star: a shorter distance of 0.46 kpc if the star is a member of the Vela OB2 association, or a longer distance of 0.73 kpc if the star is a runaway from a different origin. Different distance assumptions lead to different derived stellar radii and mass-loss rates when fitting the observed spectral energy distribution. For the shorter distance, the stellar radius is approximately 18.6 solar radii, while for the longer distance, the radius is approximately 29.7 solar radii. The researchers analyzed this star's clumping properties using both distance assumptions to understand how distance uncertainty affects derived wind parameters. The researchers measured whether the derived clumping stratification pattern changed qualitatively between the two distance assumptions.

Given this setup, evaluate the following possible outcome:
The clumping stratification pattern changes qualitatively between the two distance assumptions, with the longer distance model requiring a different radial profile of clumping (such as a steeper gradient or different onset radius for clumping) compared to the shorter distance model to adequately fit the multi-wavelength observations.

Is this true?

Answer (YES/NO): NO